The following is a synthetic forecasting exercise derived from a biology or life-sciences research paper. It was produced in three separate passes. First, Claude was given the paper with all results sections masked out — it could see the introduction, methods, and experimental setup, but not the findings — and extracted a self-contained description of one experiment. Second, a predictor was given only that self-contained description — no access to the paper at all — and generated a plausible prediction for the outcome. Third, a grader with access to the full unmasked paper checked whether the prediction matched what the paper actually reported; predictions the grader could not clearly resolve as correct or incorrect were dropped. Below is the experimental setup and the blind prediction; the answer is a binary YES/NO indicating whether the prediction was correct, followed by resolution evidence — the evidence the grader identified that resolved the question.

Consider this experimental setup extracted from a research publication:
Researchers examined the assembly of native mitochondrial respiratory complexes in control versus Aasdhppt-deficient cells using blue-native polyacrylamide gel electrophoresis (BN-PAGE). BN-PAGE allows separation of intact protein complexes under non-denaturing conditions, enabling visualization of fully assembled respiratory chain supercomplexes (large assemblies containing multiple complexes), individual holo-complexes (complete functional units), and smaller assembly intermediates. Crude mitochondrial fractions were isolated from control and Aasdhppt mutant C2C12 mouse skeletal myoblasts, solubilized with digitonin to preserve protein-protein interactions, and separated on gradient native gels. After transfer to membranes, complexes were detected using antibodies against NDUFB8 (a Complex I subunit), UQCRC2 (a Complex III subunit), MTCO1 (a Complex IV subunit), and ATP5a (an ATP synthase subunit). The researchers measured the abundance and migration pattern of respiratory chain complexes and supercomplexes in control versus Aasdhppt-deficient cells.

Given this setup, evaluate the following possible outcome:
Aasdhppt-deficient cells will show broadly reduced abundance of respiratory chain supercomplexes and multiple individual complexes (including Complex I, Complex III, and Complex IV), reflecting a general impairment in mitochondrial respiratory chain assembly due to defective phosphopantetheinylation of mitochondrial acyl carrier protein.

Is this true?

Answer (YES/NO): NO